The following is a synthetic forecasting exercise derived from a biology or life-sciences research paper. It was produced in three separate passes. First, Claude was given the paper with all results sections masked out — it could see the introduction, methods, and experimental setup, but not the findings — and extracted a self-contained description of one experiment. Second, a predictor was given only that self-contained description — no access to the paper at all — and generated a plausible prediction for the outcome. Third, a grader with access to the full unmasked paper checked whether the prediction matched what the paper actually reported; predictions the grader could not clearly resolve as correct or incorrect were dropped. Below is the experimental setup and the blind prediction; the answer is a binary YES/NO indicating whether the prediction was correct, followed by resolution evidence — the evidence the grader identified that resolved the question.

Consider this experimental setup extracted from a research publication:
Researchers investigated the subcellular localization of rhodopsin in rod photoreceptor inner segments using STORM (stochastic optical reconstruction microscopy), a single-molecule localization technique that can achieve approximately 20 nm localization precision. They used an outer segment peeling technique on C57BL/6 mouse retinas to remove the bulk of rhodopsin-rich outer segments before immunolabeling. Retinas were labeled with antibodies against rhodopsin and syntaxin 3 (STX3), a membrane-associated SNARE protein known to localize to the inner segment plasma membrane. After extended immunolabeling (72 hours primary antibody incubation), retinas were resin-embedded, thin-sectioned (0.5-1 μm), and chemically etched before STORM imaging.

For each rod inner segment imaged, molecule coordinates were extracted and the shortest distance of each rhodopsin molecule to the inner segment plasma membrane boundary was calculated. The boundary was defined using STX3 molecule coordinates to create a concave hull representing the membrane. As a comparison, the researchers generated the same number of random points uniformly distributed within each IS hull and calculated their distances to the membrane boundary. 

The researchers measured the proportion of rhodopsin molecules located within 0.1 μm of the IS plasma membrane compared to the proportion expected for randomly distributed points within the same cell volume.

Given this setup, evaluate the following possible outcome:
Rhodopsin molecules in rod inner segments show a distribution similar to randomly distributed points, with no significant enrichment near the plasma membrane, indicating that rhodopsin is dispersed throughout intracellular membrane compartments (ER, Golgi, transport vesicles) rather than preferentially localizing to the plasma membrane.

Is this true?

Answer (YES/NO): NO